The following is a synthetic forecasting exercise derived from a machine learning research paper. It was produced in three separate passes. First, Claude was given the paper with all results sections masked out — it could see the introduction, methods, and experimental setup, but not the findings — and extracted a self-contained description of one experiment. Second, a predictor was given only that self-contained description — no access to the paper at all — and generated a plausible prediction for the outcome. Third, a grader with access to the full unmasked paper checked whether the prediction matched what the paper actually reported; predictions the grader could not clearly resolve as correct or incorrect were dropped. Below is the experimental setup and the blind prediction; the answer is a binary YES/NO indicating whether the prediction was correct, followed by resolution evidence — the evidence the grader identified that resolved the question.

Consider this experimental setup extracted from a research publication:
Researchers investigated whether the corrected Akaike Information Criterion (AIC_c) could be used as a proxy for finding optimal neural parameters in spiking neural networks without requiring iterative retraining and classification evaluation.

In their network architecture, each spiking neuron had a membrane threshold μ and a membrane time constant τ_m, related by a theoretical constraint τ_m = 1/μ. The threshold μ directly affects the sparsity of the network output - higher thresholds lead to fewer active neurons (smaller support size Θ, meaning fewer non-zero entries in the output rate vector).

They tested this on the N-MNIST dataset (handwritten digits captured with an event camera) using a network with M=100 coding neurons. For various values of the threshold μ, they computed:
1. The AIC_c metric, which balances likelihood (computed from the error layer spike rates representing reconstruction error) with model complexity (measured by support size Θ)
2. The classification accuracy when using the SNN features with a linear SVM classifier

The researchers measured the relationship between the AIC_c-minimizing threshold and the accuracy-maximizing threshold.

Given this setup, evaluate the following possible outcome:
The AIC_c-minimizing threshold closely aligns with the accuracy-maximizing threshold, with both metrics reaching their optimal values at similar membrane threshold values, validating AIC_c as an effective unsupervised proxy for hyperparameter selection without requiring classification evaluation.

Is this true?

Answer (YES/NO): YES